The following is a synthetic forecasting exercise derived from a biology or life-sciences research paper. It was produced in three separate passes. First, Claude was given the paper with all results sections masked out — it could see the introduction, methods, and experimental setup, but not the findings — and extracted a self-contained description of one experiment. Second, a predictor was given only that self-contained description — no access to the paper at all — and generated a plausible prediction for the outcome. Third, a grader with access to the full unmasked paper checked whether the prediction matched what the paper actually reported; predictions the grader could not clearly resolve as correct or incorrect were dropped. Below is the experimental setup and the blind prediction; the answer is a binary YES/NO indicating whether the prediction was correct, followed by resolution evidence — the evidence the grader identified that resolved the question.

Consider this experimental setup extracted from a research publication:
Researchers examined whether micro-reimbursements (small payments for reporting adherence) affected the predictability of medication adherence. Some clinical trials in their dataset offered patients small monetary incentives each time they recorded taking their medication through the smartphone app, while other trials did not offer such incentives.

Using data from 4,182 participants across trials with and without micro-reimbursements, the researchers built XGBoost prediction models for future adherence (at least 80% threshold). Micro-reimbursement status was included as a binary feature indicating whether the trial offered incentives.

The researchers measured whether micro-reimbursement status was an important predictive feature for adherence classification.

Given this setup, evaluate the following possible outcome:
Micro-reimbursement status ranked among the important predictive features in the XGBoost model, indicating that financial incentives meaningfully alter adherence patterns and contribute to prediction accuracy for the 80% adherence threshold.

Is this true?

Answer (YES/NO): NO